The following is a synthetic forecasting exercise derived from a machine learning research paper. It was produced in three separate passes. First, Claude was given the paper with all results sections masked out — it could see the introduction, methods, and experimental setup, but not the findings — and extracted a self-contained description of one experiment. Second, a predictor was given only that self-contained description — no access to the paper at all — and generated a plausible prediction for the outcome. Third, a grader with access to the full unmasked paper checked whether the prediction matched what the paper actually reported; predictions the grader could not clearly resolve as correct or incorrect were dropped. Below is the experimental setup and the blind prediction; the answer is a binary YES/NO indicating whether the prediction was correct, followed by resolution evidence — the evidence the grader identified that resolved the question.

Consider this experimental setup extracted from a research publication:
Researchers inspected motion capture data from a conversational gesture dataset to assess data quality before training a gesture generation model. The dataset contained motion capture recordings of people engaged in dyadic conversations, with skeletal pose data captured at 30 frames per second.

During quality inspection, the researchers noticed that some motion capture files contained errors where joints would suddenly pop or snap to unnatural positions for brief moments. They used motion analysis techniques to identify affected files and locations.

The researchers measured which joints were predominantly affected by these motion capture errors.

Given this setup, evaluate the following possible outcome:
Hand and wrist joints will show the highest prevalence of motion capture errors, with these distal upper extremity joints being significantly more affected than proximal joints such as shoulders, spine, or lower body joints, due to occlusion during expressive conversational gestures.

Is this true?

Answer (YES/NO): NO